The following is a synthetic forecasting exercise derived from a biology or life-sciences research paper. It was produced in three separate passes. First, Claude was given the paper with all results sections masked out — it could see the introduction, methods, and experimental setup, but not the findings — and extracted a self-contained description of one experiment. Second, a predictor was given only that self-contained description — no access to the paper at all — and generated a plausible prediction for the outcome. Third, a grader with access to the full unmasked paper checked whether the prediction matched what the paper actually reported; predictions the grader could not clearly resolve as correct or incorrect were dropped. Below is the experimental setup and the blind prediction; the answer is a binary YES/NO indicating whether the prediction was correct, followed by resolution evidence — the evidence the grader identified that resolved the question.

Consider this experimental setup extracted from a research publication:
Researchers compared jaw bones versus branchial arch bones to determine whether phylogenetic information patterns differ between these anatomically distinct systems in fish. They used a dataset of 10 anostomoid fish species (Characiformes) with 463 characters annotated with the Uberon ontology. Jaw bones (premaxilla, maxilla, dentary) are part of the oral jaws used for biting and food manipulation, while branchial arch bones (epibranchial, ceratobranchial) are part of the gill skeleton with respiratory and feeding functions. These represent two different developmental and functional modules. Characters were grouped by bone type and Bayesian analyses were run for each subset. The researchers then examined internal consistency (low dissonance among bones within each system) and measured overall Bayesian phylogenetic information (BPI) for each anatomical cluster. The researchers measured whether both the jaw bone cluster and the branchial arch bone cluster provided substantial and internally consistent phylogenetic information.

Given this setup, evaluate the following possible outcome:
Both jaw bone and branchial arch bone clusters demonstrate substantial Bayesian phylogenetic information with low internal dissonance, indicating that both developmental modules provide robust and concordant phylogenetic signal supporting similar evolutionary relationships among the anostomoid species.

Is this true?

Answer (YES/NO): YES